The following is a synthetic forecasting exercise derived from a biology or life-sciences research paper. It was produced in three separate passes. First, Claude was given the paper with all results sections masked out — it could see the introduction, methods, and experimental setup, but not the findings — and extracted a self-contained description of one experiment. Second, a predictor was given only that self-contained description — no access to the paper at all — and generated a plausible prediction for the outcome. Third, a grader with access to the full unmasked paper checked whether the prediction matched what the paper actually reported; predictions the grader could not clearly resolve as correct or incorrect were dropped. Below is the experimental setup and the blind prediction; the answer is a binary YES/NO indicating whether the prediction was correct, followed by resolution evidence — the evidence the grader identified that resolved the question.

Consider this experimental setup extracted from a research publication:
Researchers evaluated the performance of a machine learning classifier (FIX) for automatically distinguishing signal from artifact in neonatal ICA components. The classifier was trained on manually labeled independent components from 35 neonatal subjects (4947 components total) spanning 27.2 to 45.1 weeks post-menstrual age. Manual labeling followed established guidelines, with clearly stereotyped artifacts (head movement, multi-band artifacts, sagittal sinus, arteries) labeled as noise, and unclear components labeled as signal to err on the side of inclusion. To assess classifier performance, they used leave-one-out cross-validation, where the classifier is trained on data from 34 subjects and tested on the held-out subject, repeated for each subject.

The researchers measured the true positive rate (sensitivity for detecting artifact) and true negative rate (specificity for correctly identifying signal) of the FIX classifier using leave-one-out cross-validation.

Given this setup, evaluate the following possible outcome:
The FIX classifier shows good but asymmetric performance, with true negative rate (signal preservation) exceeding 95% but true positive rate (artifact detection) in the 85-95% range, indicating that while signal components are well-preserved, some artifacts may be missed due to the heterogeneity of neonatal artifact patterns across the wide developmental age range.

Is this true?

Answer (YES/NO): NO